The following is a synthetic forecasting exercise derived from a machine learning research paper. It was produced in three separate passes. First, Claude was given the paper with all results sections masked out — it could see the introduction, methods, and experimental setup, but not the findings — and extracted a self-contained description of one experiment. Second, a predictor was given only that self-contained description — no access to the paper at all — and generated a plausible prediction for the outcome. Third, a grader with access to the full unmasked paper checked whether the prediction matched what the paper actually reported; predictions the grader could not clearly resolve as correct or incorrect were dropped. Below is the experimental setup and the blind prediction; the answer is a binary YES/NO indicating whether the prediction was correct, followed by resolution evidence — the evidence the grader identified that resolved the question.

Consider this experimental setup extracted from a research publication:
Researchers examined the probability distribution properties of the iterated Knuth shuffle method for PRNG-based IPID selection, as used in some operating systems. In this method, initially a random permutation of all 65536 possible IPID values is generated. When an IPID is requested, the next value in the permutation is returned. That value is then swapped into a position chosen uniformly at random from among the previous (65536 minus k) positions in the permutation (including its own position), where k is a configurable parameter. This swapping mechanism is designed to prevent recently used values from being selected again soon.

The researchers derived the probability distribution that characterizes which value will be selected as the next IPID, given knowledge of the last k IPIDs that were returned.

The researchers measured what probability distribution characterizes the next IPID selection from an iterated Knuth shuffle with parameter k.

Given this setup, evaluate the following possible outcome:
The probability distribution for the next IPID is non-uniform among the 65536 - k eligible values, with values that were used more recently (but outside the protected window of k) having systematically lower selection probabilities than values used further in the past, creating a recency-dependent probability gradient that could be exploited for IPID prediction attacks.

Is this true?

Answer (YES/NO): NO